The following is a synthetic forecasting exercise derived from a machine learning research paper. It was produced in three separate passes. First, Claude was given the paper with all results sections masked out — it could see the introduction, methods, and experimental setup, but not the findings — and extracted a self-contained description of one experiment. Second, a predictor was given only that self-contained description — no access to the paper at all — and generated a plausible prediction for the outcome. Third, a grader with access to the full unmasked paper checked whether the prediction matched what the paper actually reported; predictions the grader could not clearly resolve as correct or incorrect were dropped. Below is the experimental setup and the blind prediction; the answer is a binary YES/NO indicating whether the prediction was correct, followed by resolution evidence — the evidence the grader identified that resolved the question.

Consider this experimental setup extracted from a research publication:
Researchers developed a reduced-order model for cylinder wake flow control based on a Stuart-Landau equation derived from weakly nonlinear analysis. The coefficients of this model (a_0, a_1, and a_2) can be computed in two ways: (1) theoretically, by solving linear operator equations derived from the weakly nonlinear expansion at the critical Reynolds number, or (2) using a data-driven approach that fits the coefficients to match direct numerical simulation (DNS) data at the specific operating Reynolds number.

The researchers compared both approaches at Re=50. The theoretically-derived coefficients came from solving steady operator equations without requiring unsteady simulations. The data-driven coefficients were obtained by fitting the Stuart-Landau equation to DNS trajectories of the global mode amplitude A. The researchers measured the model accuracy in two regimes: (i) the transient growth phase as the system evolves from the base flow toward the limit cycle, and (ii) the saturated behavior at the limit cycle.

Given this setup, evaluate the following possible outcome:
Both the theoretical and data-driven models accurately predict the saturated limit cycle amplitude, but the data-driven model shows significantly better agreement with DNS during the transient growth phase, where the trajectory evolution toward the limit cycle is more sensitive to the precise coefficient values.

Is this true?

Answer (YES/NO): NO